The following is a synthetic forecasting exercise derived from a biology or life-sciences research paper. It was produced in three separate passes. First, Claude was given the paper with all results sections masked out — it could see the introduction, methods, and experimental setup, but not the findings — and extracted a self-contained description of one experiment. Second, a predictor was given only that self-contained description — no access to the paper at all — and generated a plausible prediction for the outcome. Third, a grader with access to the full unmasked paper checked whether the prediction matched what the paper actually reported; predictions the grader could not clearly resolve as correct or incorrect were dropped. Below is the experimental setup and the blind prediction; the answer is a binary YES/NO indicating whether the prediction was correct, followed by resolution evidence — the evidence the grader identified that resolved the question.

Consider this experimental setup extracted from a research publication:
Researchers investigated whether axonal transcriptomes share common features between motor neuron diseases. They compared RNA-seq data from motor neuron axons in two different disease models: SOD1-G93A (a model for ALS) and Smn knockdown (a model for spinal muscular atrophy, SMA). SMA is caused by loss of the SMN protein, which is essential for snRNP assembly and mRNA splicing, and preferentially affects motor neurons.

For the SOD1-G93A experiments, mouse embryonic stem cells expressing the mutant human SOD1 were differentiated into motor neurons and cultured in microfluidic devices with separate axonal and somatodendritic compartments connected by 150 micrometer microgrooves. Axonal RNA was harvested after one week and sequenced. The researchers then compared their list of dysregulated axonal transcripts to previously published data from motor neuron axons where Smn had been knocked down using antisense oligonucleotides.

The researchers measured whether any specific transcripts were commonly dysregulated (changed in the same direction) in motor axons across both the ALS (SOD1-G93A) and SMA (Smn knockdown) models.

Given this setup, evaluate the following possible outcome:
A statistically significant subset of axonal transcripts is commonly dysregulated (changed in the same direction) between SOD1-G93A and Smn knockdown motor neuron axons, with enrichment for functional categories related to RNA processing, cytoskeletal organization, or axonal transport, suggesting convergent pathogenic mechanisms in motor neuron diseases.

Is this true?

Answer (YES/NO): NO